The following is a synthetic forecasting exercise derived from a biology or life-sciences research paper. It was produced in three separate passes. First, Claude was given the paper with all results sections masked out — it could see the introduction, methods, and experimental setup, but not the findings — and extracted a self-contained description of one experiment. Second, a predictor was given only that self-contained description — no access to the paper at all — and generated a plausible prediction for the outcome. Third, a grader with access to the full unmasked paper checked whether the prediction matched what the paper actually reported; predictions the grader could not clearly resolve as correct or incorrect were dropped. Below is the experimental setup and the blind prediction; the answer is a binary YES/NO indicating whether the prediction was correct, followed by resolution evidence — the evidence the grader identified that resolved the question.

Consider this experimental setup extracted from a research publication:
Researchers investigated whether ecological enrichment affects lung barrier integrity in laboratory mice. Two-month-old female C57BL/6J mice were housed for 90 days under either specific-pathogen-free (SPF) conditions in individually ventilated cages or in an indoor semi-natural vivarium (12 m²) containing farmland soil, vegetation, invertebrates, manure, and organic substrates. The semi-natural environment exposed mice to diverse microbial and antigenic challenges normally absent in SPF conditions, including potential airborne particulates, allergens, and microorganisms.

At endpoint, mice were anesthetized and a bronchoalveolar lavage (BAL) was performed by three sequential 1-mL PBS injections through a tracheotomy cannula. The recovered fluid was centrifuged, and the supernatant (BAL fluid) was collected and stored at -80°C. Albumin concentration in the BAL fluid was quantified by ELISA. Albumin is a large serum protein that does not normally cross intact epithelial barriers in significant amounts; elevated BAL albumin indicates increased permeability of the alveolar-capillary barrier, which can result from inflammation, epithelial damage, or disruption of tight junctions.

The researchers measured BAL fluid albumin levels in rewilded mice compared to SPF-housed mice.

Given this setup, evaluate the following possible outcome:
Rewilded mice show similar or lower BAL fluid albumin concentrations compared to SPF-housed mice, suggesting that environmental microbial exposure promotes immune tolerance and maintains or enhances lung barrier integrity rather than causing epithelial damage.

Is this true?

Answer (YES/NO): YES